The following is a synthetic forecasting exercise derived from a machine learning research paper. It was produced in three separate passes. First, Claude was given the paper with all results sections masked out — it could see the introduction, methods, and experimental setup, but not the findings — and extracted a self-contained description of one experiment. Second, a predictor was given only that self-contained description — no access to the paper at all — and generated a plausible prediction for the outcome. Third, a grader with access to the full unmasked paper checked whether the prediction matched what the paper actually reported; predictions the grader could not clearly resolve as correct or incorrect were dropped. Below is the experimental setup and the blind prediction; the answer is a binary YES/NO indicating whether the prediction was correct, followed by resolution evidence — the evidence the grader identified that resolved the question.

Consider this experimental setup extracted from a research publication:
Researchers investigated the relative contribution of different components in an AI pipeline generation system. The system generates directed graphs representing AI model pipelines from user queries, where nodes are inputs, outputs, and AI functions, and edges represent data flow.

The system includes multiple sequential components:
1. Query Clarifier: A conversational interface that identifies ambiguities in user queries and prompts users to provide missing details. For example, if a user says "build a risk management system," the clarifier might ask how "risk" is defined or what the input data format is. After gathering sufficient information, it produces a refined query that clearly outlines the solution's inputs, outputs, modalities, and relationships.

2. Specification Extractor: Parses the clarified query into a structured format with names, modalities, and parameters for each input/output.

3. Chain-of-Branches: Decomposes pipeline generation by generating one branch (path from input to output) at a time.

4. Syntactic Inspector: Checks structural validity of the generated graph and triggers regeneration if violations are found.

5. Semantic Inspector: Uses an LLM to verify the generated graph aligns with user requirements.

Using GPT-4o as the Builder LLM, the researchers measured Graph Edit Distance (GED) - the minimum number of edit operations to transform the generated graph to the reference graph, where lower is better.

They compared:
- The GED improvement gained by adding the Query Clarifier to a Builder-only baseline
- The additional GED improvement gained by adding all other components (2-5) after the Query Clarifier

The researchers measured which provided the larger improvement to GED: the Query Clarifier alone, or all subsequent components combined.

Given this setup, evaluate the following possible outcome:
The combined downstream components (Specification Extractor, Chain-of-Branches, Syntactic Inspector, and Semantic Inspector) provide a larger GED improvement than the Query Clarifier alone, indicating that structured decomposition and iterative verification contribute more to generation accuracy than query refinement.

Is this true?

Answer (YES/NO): NO